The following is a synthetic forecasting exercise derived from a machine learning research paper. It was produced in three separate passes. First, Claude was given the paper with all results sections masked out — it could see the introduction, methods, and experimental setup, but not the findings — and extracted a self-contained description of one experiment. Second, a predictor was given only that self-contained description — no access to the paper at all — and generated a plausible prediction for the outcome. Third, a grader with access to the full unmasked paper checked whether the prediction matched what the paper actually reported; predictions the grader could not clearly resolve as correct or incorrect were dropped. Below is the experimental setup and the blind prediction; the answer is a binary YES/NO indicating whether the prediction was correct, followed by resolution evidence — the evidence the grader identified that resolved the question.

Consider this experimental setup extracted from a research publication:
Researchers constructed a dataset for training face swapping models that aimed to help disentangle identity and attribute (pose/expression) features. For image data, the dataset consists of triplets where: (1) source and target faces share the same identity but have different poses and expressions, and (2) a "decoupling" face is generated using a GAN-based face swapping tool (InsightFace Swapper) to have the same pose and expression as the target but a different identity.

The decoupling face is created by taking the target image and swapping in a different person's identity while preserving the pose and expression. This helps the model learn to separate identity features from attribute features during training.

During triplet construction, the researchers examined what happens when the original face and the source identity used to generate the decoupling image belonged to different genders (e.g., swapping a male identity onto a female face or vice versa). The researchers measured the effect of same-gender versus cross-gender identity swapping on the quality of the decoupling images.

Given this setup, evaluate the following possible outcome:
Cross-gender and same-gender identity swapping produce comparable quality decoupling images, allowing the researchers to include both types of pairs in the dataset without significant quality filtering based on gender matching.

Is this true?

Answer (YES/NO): NO